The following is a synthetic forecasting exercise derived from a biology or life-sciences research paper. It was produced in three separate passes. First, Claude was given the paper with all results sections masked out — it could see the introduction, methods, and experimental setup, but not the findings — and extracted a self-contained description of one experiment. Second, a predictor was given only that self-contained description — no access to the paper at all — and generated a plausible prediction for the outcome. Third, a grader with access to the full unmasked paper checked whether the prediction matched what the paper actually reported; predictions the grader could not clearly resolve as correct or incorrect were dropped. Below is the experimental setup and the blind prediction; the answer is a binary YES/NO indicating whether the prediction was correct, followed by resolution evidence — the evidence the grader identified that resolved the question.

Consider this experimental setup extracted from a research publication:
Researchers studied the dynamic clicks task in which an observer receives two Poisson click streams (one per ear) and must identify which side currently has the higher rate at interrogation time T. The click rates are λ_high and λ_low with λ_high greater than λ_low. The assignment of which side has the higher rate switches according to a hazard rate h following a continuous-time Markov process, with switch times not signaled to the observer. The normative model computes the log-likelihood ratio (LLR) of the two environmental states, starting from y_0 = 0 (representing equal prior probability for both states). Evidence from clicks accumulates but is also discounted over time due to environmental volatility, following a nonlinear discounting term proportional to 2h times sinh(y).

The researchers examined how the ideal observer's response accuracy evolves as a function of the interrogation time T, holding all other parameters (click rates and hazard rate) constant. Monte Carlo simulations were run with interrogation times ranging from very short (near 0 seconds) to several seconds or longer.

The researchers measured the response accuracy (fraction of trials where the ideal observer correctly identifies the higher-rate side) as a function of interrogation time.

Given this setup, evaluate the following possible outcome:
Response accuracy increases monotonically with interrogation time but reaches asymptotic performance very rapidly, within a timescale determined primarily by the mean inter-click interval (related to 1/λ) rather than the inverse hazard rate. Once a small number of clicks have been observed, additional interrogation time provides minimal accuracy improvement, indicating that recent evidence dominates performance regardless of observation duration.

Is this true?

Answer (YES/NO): NO